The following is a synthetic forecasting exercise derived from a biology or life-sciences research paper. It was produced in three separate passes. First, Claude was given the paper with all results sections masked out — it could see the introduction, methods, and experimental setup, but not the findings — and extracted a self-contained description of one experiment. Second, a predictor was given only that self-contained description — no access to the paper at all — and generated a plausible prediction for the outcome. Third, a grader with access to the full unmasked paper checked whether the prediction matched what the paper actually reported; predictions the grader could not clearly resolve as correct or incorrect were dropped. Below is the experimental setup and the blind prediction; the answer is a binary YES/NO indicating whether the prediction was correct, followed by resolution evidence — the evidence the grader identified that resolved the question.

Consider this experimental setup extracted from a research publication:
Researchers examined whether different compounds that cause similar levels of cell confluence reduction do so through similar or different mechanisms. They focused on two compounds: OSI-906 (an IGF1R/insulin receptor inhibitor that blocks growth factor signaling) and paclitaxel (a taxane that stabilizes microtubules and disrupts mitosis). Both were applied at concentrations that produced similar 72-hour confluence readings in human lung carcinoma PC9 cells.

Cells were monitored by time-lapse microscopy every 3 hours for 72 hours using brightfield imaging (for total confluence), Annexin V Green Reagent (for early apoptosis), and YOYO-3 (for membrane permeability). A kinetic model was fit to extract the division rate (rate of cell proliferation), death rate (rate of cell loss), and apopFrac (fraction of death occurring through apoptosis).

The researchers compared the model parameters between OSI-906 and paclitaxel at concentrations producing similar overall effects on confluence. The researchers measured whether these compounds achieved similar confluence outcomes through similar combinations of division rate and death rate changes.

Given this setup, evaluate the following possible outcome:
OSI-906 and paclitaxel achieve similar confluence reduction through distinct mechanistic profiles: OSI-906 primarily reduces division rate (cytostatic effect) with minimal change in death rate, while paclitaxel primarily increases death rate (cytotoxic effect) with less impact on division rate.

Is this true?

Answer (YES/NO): NO